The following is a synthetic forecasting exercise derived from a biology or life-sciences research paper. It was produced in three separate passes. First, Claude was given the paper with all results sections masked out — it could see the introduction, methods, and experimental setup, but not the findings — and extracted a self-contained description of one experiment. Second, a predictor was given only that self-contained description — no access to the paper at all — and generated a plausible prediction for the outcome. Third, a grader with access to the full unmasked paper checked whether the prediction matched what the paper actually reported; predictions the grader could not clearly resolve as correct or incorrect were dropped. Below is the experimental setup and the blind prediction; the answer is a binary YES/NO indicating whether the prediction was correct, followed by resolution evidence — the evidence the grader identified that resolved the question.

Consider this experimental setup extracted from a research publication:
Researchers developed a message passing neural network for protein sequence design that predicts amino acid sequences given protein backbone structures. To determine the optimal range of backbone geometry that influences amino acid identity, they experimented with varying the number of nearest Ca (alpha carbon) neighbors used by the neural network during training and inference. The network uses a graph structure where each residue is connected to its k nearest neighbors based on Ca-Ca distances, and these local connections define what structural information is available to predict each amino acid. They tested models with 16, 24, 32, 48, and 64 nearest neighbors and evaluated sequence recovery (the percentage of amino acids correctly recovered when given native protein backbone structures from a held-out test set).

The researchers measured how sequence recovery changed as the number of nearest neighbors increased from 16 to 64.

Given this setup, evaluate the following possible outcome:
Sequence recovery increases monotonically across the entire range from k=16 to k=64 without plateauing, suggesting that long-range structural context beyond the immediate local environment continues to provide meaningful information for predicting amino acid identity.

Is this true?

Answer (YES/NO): NO